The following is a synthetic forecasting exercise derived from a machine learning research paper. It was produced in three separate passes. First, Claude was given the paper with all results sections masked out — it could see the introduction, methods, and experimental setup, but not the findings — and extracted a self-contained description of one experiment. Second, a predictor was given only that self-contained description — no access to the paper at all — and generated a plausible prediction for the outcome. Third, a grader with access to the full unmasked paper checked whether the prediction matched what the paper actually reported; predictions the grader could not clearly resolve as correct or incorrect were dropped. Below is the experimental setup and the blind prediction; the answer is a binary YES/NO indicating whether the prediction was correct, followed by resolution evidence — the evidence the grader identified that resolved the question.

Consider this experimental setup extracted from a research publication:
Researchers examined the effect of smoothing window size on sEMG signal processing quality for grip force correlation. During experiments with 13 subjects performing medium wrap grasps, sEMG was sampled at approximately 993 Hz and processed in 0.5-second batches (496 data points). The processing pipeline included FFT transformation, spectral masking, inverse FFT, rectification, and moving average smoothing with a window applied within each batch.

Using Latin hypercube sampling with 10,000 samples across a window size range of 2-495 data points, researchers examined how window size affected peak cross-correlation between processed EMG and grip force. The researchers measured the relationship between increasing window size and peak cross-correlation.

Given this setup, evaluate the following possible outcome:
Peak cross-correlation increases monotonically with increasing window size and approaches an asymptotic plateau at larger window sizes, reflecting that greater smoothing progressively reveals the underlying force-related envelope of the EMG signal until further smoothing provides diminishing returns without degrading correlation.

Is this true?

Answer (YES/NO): YES